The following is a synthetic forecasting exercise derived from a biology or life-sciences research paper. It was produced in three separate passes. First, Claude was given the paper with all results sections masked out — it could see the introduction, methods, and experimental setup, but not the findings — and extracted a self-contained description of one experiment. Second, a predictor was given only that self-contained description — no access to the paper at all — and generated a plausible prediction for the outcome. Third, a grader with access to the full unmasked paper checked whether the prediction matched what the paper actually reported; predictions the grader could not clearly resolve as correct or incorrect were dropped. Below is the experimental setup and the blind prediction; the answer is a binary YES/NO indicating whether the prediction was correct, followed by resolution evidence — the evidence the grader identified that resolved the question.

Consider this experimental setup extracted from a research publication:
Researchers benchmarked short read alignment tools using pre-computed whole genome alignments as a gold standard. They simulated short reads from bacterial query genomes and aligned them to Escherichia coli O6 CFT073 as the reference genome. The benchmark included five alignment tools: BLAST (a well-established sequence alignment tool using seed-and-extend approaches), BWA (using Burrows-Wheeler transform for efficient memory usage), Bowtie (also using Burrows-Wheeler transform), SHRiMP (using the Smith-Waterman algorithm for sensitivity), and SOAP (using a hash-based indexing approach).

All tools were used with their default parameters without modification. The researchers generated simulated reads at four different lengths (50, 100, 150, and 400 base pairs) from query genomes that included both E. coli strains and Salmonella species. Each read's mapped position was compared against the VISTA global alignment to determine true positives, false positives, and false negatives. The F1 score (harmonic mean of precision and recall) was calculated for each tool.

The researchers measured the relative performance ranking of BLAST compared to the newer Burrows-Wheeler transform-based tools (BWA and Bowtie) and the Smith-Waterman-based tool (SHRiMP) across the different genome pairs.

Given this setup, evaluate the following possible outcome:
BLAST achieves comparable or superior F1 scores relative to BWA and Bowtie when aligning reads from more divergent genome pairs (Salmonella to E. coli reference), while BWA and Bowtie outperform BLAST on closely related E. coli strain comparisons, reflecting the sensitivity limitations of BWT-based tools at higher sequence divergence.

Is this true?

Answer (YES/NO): NO